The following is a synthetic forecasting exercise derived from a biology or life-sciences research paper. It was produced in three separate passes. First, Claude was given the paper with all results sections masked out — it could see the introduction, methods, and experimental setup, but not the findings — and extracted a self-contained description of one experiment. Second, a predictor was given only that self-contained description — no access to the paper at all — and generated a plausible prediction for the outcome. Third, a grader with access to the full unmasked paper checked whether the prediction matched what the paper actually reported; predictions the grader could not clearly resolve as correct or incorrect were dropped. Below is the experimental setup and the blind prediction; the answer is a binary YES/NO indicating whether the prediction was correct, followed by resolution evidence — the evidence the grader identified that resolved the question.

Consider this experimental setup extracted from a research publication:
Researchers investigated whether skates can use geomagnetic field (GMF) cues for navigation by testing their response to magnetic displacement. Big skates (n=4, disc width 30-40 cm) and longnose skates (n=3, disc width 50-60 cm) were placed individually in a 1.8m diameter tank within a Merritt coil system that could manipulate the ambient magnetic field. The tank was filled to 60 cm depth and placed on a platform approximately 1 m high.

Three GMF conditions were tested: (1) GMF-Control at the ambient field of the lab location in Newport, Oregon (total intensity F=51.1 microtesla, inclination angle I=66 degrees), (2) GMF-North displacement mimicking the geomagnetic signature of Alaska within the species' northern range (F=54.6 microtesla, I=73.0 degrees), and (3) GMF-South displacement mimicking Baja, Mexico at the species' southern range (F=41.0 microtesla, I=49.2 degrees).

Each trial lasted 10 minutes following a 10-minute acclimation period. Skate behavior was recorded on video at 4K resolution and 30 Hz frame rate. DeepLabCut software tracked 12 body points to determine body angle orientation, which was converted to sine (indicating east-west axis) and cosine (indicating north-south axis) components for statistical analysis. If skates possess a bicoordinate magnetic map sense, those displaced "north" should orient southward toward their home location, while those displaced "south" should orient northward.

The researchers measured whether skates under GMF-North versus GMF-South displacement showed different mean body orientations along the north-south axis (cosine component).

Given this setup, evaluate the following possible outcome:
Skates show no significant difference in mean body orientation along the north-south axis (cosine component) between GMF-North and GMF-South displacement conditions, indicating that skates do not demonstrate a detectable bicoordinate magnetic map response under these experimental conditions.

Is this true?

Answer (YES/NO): YES